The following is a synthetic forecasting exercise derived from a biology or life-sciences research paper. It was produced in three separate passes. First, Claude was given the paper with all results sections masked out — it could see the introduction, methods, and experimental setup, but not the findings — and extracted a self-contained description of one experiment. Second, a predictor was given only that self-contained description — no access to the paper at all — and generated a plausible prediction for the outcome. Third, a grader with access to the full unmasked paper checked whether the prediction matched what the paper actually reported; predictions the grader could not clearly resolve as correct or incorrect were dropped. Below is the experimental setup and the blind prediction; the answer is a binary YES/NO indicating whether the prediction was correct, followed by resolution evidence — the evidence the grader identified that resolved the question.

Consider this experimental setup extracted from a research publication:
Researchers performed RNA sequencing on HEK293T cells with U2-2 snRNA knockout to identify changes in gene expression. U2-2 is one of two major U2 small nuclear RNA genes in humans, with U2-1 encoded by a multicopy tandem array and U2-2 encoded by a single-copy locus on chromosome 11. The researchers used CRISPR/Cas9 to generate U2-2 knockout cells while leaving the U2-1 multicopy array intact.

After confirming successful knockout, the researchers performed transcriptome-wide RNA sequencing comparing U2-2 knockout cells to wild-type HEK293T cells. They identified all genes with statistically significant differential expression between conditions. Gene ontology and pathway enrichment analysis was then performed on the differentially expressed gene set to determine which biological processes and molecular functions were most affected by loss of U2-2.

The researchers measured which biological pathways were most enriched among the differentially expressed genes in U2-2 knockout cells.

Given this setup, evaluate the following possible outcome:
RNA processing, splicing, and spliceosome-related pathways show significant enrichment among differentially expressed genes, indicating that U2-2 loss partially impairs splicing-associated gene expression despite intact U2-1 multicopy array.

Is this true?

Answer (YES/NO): YES